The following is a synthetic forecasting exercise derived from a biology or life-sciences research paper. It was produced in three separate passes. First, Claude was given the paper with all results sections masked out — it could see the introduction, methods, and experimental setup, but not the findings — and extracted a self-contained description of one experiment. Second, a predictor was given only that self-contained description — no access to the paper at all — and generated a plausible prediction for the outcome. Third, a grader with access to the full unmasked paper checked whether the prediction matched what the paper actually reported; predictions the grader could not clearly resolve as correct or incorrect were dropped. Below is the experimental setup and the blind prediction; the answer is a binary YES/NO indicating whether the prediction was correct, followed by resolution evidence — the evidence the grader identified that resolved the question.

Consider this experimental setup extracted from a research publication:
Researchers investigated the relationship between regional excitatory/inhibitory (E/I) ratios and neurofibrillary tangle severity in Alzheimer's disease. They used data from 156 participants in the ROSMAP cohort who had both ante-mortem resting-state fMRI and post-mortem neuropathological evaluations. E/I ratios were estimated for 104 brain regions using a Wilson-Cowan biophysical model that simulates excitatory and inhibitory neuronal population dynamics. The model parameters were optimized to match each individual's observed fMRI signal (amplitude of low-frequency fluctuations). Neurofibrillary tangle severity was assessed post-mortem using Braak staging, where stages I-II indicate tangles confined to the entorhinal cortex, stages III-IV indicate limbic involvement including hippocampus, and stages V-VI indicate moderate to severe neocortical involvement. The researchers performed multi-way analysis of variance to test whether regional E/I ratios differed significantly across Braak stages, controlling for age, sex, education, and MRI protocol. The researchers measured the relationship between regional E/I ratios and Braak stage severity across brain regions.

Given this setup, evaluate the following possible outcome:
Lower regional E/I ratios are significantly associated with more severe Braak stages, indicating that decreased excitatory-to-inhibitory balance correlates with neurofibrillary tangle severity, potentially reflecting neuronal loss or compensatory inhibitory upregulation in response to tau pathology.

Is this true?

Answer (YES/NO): NO